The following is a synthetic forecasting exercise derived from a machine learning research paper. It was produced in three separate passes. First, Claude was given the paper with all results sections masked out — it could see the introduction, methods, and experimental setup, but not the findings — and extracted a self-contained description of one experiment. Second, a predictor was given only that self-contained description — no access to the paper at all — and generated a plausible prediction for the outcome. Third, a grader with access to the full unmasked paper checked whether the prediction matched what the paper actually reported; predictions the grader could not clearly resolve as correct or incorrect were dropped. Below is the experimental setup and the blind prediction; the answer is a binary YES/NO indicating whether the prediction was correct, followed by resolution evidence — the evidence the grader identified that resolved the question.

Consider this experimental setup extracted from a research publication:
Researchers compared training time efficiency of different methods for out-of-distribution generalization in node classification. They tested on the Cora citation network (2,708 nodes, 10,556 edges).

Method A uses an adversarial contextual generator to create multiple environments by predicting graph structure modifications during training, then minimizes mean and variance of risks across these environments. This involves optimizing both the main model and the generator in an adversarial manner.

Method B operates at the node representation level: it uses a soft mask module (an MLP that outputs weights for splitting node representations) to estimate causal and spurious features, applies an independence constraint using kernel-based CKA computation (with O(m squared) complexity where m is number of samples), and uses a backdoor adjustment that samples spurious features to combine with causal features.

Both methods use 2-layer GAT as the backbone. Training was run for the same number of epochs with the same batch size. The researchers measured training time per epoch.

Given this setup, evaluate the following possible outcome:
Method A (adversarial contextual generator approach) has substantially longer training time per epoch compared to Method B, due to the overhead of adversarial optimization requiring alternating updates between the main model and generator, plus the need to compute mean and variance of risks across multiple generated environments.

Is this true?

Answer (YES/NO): YES